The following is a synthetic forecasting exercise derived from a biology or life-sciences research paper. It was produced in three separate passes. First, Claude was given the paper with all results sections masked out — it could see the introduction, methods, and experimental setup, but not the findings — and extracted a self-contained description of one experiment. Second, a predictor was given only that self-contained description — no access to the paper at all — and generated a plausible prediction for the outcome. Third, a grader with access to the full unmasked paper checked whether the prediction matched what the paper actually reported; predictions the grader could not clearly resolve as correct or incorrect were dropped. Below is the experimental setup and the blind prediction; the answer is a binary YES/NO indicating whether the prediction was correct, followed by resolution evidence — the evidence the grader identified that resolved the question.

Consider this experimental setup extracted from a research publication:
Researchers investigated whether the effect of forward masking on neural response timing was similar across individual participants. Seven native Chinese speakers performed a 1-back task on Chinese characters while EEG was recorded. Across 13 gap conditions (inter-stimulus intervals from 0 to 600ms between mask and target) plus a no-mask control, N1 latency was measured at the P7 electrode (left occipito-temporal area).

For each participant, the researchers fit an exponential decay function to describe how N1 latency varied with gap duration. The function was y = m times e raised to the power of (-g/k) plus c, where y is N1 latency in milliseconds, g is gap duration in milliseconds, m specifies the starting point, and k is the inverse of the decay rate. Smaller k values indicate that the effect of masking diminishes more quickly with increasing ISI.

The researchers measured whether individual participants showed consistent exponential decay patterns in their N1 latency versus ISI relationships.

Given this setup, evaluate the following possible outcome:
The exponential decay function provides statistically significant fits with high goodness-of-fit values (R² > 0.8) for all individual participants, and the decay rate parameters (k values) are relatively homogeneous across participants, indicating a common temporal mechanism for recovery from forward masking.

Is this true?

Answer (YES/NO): NO